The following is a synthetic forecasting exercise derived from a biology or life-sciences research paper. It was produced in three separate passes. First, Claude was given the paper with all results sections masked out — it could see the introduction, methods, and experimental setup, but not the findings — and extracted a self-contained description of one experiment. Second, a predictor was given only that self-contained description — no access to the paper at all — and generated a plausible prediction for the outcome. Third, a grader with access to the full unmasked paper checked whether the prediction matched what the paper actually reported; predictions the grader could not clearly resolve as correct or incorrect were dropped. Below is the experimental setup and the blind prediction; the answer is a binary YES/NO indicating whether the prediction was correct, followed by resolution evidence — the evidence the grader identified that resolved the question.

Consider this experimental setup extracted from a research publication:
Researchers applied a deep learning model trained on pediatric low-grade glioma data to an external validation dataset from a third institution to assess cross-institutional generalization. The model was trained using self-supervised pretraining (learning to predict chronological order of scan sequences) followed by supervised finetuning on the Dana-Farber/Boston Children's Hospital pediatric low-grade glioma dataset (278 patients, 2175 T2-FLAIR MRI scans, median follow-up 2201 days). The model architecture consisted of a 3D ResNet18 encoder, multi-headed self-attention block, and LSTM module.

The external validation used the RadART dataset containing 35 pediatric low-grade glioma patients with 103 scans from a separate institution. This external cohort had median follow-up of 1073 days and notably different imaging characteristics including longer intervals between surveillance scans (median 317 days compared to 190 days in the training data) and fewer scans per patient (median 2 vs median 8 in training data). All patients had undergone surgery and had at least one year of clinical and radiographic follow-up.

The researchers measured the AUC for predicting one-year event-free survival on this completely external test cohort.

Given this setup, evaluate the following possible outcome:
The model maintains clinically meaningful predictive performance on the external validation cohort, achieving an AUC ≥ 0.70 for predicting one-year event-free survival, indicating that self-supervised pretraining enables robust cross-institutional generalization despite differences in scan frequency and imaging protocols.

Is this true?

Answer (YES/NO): YES